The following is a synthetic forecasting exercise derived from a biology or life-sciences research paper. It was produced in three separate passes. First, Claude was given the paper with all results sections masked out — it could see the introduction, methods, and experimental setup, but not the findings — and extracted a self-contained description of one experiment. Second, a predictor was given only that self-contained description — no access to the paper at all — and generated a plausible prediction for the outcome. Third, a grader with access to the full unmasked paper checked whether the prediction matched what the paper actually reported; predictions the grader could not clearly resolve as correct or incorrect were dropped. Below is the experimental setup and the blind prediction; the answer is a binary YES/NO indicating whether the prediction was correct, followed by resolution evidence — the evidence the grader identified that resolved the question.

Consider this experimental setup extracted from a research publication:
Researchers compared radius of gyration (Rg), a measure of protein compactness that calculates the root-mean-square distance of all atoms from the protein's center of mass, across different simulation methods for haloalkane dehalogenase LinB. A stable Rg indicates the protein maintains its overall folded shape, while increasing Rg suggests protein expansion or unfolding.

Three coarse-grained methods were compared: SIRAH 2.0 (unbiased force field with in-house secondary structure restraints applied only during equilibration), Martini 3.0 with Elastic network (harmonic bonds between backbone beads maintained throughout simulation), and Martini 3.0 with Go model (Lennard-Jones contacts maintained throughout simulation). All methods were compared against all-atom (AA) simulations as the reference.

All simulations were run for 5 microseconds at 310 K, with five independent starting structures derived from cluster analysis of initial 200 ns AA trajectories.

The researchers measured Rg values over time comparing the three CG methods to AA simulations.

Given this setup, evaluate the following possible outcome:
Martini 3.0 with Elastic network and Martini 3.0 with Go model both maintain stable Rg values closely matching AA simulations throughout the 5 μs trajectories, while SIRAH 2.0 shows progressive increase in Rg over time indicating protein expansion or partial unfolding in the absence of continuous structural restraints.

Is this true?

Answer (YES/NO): NO